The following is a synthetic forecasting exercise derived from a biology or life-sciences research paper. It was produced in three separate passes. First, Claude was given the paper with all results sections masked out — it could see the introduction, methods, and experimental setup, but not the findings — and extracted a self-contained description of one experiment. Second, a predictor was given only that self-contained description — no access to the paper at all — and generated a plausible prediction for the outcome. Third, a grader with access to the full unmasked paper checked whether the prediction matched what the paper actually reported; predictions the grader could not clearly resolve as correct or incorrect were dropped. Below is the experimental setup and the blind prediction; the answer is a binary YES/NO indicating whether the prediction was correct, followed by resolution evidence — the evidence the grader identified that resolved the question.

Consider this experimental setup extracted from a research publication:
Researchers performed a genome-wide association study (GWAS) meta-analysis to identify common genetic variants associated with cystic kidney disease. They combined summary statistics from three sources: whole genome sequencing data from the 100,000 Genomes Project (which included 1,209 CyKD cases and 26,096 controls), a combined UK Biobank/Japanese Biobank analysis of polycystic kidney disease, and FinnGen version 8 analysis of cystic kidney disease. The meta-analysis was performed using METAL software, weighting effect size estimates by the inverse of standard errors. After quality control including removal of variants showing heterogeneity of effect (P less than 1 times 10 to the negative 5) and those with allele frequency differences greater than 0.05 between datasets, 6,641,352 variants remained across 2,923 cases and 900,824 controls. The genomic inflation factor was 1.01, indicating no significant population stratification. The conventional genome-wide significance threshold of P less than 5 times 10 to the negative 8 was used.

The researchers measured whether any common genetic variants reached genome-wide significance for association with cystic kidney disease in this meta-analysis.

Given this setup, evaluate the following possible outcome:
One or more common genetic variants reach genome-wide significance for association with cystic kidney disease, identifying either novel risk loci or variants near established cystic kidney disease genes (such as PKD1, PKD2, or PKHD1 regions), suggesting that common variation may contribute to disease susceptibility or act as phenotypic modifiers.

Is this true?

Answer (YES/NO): NO